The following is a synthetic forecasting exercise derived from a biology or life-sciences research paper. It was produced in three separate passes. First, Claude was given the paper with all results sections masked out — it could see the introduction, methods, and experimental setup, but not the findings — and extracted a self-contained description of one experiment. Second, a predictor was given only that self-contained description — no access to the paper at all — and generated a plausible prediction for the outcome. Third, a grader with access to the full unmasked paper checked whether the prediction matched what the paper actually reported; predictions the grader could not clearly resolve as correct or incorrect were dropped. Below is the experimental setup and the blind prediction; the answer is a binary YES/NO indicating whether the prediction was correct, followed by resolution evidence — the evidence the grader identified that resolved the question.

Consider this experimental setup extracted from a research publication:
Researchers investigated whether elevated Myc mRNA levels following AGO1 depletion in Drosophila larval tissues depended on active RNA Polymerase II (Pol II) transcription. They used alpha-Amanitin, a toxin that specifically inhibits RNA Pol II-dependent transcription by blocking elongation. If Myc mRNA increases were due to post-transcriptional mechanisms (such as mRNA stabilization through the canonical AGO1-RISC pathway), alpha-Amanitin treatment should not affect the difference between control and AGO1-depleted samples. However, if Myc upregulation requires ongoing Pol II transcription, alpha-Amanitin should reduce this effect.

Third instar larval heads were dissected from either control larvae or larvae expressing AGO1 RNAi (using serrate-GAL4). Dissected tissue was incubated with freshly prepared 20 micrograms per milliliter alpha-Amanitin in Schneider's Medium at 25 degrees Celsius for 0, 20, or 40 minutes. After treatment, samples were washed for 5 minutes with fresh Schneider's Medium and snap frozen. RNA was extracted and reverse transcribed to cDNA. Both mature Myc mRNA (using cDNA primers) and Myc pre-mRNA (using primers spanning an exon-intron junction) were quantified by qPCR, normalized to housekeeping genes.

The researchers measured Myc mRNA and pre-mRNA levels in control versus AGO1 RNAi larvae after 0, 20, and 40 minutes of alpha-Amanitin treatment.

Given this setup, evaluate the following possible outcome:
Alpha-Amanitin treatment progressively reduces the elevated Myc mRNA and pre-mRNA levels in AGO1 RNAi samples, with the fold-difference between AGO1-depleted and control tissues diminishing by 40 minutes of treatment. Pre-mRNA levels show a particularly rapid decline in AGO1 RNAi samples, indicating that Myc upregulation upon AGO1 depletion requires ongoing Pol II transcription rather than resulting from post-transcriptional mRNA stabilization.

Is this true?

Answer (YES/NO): NO